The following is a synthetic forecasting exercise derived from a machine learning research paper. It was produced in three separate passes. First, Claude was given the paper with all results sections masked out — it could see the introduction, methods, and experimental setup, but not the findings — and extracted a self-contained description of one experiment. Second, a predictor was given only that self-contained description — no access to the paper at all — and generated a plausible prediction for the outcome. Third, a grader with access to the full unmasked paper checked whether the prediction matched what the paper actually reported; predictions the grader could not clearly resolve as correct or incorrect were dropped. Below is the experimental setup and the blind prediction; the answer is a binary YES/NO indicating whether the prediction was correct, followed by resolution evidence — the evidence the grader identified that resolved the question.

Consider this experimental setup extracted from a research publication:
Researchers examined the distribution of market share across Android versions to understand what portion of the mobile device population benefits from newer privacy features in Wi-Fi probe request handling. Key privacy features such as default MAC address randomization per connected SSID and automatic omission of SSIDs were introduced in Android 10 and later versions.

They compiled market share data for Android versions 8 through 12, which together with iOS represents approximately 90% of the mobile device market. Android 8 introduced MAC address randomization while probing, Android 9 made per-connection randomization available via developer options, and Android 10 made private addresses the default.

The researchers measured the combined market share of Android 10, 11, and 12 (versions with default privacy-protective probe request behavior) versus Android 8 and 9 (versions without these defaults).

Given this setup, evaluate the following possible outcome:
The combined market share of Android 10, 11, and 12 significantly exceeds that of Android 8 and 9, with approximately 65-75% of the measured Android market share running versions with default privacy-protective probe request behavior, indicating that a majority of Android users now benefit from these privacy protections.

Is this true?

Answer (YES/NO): NO